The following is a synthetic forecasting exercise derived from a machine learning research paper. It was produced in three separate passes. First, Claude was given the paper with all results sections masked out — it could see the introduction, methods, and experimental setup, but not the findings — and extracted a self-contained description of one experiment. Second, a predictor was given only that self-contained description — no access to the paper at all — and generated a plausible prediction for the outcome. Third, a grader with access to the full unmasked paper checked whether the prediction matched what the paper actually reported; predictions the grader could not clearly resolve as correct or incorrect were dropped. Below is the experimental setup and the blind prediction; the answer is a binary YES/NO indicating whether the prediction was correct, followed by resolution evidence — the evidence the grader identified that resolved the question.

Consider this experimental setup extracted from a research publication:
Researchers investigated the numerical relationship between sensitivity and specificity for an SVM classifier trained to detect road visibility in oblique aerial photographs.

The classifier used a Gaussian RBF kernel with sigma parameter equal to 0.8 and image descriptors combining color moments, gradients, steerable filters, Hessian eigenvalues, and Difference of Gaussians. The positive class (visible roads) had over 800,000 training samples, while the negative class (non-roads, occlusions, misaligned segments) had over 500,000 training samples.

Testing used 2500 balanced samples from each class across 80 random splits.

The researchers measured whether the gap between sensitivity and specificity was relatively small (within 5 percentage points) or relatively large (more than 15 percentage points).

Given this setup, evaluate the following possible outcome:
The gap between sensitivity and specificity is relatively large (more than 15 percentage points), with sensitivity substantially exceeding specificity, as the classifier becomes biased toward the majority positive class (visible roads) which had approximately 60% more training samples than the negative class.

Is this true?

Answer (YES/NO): YES